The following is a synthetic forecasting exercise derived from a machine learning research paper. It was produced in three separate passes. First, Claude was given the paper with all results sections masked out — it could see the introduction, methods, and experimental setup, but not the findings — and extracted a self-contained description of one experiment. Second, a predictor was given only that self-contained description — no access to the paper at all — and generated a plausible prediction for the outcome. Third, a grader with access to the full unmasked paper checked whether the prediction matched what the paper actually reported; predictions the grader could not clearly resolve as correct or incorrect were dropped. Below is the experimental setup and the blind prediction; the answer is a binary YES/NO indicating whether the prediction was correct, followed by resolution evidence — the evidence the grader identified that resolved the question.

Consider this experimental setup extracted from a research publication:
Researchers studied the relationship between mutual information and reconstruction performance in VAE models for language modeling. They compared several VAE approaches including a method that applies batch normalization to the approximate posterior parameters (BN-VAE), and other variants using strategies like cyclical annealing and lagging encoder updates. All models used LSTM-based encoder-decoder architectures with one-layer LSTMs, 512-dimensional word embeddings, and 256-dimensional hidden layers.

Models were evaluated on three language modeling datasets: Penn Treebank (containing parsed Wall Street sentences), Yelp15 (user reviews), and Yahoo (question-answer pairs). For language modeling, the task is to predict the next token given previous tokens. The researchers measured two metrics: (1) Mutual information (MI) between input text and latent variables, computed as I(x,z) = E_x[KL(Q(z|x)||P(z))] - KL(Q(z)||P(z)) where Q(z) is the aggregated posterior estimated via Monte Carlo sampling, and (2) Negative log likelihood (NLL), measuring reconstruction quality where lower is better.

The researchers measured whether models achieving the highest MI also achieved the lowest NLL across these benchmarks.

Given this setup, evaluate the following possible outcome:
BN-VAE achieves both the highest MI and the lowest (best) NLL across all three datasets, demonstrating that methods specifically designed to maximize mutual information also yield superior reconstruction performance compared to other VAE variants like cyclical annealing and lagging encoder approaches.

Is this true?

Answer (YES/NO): NO